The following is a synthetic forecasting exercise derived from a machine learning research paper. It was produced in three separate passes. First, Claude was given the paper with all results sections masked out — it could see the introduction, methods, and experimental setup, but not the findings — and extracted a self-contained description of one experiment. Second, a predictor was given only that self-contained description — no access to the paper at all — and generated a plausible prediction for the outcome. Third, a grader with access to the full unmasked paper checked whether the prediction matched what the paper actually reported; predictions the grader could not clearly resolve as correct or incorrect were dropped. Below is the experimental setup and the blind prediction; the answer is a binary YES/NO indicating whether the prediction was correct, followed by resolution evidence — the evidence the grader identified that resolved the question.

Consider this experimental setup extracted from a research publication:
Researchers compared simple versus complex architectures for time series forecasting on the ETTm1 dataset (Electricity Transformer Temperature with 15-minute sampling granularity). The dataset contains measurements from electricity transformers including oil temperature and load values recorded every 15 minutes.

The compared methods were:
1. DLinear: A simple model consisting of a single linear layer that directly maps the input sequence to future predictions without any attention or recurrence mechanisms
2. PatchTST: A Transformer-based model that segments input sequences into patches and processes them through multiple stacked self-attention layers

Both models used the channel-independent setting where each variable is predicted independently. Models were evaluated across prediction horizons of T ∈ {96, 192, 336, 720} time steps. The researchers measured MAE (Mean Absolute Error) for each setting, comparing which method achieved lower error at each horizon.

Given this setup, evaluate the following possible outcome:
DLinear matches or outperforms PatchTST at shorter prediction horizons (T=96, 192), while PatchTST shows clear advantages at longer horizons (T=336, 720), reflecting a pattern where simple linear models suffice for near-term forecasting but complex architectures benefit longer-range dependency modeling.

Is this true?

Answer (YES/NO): NO